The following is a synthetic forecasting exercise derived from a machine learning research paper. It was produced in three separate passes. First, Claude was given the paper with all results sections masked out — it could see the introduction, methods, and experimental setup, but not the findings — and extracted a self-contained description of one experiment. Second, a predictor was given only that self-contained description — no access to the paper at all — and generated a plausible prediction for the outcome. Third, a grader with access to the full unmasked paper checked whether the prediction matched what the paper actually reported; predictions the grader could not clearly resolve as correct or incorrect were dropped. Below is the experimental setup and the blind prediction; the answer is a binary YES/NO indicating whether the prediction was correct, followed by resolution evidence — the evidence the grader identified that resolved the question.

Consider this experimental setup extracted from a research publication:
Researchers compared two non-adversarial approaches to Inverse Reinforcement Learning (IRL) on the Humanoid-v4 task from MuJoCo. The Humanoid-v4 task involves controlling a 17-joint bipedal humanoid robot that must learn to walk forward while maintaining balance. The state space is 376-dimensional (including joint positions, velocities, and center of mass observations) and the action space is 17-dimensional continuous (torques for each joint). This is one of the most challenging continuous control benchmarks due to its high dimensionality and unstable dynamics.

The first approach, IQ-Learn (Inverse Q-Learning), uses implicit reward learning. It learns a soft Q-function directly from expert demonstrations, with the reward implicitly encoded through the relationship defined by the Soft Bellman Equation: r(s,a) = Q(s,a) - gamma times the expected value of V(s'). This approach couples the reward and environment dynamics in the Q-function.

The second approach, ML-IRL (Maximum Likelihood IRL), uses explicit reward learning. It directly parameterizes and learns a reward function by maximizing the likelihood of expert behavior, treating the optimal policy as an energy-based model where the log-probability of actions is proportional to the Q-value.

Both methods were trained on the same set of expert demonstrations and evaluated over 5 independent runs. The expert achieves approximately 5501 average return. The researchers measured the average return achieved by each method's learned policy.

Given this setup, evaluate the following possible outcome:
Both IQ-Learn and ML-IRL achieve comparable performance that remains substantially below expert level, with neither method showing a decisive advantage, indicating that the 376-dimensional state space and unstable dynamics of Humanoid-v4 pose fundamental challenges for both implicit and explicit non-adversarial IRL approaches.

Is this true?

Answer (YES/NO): NO